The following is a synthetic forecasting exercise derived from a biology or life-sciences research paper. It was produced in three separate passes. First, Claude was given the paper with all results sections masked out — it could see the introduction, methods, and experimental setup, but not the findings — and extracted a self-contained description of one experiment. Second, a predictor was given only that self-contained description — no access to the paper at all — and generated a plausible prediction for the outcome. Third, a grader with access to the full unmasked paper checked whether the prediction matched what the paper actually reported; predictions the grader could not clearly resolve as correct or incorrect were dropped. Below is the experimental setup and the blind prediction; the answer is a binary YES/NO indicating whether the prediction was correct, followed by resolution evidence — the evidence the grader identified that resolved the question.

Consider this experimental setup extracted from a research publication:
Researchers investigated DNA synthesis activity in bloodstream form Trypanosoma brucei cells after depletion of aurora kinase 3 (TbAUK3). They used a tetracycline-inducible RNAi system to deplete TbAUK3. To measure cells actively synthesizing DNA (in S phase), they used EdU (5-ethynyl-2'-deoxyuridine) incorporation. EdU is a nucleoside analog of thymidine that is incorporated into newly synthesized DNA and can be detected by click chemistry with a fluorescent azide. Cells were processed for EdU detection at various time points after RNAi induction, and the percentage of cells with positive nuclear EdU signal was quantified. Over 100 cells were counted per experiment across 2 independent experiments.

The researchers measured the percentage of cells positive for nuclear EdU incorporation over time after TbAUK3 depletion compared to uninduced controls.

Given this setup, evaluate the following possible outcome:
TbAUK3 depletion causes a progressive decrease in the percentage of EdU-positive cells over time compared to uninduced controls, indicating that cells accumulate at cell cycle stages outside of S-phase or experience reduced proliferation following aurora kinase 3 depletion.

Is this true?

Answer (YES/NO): YES